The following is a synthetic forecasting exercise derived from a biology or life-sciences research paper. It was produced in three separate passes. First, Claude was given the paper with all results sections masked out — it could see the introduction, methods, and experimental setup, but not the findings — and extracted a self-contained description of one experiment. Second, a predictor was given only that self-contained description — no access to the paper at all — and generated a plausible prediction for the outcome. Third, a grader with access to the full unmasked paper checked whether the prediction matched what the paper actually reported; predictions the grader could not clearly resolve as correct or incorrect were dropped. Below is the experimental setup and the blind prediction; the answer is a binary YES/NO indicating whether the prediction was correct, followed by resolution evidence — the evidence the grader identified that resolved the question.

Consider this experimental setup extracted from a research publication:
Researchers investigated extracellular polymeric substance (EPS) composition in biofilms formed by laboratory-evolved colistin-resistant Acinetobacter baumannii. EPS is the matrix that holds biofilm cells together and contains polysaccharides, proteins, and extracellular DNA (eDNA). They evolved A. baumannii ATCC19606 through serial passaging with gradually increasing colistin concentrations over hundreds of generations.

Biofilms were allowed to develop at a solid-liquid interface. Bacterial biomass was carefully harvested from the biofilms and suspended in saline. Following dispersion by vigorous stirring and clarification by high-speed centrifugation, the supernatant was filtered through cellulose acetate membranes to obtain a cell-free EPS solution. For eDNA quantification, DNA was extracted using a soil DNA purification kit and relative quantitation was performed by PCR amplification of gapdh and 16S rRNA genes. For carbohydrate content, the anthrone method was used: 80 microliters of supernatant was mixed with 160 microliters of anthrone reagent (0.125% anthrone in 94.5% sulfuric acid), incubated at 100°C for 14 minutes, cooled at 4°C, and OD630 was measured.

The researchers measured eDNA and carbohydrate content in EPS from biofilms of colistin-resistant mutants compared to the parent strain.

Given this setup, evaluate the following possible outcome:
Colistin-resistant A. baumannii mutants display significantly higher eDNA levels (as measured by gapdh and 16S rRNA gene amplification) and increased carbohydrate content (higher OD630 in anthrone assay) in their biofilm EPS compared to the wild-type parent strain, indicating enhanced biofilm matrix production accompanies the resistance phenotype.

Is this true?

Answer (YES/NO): YES